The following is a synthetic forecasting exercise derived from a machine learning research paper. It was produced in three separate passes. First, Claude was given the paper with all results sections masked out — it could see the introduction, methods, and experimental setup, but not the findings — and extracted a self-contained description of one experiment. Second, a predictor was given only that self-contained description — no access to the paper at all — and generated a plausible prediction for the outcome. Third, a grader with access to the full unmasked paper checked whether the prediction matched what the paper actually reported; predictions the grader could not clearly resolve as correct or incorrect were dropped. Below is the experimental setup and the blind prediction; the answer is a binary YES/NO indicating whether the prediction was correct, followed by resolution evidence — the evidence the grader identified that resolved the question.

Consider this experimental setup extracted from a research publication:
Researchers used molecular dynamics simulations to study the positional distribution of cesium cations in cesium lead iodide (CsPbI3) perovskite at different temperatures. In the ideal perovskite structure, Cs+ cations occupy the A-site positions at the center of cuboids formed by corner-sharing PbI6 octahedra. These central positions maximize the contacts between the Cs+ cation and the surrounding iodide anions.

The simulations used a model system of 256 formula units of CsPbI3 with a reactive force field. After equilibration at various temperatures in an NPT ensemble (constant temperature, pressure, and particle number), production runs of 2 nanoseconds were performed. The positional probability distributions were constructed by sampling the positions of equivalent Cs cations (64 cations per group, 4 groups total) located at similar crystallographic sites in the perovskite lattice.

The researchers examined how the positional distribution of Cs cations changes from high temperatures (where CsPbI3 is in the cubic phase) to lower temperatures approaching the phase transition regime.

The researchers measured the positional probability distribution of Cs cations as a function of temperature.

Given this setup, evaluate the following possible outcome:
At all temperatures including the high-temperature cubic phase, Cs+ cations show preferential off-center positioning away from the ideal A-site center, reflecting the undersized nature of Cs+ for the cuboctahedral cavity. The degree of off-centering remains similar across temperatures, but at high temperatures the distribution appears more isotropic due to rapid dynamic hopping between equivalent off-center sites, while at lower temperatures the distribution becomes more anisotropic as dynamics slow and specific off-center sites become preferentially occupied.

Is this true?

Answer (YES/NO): NO